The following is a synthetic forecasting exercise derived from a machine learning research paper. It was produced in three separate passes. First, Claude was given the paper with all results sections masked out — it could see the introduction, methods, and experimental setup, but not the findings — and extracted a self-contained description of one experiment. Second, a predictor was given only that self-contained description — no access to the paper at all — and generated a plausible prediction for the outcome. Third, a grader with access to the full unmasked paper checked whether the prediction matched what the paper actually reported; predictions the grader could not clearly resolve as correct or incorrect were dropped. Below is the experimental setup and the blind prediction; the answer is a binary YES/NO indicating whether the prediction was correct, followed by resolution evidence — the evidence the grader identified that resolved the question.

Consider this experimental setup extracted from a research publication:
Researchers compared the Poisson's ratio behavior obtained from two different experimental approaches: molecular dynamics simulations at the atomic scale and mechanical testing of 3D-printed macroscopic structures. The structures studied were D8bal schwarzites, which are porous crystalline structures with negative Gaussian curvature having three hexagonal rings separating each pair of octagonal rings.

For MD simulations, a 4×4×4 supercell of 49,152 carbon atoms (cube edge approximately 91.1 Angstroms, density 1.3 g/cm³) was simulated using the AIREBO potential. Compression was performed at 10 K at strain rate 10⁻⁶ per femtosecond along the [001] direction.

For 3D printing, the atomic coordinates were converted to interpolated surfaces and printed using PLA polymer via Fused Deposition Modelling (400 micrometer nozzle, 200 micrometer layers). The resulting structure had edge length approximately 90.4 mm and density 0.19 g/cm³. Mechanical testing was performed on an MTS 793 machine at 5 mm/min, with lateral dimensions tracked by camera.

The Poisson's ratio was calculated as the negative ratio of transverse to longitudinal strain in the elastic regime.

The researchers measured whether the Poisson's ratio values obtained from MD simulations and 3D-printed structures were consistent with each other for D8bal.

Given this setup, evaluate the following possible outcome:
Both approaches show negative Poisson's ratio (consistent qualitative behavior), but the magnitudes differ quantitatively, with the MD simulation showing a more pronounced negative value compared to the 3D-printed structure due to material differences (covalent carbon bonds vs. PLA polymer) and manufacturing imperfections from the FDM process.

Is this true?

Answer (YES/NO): NO